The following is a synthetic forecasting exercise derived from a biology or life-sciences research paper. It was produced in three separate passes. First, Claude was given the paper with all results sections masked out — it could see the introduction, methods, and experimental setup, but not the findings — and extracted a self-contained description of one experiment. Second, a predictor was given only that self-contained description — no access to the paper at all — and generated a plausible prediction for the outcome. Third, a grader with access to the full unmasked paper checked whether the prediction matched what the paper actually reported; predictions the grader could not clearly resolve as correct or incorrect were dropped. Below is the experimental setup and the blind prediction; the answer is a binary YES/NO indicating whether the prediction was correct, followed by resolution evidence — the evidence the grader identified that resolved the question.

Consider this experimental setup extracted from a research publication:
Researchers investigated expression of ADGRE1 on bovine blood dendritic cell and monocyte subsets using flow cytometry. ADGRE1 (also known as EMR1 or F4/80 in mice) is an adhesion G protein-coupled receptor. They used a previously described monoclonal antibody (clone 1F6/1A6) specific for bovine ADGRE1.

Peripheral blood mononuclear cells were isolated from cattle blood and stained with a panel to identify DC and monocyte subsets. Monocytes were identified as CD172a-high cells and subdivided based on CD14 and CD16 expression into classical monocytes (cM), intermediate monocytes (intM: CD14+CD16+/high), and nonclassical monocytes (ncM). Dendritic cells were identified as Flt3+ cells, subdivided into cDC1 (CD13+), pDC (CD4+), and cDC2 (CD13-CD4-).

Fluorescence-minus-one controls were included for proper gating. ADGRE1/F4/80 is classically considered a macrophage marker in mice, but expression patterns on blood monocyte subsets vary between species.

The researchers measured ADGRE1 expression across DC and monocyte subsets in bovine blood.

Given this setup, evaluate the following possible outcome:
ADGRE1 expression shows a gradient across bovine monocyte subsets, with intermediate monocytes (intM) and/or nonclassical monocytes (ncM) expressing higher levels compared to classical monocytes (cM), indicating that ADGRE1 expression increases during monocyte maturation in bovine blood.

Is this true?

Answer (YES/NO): YES